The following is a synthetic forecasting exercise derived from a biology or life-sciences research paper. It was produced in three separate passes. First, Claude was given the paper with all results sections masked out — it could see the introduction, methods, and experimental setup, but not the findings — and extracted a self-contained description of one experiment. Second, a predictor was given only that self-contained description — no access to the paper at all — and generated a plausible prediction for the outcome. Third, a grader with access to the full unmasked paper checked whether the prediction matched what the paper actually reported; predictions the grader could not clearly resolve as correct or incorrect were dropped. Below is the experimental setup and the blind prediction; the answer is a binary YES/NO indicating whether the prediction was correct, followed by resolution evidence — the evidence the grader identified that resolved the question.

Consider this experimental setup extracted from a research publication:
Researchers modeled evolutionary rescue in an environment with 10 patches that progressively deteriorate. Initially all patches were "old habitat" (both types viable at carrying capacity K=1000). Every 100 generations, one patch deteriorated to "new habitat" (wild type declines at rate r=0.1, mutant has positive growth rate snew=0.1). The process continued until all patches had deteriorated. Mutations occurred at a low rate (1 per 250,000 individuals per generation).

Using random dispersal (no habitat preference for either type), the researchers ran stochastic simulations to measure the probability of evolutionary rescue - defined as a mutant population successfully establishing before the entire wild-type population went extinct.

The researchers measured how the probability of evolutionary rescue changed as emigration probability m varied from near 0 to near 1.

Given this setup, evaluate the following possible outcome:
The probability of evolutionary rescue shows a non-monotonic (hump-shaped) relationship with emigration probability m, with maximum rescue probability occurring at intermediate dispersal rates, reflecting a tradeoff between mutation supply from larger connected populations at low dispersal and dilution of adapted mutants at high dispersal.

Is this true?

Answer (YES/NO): NO